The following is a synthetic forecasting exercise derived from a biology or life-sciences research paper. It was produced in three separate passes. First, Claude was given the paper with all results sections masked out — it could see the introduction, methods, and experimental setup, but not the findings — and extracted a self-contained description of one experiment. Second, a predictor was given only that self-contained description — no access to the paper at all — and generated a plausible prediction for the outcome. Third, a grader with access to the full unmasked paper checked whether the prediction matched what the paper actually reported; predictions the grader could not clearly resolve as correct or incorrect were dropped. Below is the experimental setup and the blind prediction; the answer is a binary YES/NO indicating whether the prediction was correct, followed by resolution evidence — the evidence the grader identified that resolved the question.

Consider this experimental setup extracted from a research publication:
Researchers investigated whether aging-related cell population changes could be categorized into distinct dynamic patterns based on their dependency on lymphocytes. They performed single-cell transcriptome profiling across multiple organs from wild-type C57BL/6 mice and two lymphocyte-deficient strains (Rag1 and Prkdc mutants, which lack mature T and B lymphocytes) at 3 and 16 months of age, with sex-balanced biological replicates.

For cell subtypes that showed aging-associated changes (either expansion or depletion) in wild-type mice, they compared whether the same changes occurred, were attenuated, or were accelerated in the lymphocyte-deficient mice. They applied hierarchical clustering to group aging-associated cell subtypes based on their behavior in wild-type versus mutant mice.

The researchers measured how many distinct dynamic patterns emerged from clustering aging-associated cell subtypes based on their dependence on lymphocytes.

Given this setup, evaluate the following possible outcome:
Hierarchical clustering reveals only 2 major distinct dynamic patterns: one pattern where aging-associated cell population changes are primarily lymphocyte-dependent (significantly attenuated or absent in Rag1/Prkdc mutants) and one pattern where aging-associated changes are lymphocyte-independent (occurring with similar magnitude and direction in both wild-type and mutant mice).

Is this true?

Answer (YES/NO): NO